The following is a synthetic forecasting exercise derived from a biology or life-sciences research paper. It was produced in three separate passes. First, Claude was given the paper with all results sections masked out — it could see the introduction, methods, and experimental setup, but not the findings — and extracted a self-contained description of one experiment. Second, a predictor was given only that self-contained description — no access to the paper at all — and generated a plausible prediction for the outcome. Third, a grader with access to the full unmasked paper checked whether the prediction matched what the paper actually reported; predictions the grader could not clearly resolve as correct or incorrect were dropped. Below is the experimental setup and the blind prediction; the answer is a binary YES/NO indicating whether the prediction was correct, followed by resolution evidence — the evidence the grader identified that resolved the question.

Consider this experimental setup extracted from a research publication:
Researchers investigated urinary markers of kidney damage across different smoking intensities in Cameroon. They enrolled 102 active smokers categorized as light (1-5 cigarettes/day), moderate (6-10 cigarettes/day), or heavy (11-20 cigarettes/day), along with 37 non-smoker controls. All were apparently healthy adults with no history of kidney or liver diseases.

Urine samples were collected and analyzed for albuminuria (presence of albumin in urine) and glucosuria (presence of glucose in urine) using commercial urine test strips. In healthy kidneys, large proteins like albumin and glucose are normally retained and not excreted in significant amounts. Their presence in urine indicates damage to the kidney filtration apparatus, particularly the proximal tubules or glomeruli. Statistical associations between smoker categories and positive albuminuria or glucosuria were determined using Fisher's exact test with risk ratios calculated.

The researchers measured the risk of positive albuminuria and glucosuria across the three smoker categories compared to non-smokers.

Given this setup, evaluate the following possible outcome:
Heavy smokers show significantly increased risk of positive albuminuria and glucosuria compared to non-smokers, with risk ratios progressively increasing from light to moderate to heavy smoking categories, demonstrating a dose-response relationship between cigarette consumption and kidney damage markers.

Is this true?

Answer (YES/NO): NO